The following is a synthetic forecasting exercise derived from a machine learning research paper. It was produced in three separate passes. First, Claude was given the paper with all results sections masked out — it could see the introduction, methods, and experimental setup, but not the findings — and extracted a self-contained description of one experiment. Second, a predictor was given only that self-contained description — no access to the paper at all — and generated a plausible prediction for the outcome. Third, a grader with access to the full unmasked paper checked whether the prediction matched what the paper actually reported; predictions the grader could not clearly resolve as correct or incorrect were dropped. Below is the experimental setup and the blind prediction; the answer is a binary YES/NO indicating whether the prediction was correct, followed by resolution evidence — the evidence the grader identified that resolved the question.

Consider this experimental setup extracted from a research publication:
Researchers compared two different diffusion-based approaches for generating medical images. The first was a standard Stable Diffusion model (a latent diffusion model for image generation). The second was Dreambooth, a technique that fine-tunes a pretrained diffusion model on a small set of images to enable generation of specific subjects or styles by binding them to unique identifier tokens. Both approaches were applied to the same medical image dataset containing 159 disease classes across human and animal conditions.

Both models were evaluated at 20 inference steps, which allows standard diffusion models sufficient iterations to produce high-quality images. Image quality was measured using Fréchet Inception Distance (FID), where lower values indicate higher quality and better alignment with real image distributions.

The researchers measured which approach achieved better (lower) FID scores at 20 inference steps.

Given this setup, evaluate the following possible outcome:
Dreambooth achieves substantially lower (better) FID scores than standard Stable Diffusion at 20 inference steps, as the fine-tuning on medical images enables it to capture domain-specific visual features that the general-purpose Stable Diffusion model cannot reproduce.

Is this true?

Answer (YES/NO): NO